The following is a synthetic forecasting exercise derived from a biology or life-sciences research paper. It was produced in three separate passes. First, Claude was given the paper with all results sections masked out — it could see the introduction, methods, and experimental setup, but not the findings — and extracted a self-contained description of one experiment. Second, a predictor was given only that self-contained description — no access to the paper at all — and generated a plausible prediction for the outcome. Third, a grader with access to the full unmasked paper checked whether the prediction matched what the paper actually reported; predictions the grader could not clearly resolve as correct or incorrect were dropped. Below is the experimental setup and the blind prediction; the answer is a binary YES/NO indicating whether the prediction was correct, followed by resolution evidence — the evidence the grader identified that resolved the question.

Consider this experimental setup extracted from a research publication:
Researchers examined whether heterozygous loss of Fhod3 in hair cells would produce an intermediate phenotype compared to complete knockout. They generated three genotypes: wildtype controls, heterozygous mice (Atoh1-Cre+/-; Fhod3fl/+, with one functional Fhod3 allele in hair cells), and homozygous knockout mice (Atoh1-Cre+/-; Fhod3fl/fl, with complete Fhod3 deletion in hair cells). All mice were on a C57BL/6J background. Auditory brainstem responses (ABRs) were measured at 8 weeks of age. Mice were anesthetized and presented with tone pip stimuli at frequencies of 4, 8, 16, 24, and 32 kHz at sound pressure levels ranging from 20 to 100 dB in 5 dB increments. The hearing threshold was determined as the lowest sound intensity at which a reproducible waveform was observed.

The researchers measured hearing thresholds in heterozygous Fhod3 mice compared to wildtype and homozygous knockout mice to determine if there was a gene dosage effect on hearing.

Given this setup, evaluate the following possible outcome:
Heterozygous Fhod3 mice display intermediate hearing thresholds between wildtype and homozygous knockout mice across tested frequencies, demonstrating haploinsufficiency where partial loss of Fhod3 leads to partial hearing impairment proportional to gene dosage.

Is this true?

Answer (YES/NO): NO